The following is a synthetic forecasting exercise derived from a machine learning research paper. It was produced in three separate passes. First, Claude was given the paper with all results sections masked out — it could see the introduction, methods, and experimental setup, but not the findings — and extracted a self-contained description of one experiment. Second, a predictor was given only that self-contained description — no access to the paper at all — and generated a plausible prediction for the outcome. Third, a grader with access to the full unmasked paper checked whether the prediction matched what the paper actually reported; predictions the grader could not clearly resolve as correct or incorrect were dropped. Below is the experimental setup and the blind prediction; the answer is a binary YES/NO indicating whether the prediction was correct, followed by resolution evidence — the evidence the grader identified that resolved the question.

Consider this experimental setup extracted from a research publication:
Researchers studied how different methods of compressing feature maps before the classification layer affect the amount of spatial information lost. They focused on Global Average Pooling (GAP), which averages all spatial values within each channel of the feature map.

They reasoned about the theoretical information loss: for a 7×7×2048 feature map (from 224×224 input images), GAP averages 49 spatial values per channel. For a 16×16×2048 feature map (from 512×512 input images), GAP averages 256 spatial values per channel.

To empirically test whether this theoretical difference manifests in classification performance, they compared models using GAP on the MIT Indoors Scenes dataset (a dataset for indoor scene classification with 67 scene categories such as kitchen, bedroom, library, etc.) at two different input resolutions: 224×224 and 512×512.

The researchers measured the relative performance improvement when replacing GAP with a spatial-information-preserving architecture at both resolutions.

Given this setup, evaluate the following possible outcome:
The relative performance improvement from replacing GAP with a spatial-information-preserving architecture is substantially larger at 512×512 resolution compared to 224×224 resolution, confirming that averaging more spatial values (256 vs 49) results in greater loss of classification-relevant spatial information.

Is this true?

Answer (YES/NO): YES